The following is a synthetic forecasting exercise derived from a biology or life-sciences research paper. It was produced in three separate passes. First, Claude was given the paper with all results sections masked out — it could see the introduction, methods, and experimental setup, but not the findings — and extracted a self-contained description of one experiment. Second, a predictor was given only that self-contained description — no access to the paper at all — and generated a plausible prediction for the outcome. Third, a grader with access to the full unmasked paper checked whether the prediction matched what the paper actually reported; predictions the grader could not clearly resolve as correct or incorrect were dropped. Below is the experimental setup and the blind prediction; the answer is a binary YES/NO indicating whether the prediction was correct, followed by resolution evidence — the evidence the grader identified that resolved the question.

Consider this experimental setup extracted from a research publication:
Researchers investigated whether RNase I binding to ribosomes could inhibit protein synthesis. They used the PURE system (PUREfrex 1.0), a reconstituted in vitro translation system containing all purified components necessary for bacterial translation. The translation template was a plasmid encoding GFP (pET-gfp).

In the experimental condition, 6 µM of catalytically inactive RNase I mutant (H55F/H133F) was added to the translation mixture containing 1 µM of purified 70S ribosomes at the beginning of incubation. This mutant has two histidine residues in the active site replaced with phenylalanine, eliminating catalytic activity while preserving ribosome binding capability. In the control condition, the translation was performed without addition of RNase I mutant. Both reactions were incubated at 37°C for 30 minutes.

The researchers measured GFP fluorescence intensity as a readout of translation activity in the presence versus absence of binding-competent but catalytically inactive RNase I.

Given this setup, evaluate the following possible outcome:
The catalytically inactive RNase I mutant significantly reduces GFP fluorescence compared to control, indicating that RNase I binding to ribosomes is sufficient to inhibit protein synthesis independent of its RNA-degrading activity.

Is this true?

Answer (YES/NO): YES